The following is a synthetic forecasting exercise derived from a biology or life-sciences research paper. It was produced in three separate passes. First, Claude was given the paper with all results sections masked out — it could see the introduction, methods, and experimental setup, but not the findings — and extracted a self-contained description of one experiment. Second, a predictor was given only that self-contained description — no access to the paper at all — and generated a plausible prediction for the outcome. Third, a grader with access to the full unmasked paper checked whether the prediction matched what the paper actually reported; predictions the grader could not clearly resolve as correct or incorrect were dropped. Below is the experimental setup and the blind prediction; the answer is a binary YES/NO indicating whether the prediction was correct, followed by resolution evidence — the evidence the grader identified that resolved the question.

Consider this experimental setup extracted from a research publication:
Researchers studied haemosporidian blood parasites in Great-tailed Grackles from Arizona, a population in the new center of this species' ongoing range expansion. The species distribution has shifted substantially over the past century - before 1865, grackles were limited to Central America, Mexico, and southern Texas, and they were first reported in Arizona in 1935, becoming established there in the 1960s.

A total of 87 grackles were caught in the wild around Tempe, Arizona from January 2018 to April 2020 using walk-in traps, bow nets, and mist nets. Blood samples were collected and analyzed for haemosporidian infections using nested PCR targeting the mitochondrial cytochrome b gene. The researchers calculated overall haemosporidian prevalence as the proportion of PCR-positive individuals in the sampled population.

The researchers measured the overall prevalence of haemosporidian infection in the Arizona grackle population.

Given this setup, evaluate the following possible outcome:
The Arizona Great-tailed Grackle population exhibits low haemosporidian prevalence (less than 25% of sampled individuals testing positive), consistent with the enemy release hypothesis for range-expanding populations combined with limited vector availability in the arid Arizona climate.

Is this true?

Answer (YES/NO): NO